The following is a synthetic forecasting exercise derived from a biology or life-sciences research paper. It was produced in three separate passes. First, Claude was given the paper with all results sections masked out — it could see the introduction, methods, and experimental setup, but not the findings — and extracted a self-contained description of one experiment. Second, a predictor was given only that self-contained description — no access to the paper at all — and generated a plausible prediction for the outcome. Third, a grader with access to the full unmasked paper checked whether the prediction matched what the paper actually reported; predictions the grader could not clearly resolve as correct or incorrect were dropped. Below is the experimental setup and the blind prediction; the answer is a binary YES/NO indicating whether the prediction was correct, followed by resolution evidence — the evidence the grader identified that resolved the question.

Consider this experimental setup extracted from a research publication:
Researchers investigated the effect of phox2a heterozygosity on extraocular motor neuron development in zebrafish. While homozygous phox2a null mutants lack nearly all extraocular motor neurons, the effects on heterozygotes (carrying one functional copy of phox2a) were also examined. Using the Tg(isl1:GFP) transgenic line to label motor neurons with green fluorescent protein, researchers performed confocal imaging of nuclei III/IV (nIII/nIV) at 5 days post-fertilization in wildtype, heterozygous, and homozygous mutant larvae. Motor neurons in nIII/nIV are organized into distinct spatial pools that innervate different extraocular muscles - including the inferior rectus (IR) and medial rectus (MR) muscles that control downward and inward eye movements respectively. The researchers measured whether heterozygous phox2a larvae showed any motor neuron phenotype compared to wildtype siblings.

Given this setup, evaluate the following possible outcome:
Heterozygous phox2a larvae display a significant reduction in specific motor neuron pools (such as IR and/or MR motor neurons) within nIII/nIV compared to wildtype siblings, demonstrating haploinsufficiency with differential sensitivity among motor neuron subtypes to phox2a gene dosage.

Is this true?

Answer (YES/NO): YES